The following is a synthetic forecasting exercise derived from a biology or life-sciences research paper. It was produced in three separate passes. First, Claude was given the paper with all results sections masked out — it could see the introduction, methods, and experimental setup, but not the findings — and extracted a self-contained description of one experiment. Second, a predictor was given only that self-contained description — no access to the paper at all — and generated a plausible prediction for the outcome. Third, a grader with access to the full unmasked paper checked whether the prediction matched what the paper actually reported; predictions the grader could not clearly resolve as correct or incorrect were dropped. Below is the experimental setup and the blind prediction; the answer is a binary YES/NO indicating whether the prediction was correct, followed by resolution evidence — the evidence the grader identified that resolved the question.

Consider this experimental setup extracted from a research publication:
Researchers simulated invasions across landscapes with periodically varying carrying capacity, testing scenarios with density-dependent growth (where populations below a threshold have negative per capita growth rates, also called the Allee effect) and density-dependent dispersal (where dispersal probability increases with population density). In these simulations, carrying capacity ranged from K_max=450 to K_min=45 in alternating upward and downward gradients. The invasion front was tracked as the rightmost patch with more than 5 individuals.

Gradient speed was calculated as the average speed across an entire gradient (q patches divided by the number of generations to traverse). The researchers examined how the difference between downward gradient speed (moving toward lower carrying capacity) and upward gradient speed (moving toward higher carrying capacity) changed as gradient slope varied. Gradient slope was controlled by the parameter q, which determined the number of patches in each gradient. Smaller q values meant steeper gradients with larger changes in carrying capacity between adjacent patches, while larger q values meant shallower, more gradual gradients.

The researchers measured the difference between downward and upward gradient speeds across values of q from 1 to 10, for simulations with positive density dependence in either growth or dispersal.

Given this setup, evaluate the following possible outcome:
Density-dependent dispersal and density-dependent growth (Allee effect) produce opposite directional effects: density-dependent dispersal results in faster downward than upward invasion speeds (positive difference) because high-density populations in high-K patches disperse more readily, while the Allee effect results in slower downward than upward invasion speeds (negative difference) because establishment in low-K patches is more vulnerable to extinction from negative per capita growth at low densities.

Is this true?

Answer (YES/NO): NO